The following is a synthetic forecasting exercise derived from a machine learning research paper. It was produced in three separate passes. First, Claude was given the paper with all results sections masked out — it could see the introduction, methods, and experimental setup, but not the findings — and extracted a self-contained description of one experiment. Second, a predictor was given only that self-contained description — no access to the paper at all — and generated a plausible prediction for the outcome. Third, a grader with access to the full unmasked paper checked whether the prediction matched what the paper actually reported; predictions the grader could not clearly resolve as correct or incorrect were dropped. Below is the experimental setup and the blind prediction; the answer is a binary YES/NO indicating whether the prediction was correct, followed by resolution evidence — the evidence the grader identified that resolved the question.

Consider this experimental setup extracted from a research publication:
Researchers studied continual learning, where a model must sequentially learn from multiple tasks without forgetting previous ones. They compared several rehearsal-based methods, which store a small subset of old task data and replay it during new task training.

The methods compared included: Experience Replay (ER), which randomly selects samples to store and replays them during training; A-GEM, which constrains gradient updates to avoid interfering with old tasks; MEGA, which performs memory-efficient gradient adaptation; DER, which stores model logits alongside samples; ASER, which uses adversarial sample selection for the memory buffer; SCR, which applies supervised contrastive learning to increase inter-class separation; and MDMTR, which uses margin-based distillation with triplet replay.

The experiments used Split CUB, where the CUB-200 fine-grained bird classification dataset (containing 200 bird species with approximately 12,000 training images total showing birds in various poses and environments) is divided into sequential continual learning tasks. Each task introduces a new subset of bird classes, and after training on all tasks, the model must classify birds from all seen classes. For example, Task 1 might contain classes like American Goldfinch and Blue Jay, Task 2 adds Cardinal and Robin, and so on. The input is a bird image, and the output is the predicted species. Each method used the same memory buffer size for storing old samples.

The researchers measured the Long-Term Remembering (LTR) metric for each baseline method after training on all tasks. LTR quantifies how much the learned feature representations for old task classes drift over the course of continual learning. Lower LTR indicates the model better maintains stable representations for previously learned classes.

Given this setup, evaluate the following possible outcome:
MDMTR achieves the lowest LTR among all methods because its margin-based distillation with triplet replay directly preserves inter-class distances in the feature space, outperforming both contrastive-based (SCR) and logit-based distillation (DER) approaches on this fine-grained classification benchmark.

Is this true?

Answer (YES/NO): NO